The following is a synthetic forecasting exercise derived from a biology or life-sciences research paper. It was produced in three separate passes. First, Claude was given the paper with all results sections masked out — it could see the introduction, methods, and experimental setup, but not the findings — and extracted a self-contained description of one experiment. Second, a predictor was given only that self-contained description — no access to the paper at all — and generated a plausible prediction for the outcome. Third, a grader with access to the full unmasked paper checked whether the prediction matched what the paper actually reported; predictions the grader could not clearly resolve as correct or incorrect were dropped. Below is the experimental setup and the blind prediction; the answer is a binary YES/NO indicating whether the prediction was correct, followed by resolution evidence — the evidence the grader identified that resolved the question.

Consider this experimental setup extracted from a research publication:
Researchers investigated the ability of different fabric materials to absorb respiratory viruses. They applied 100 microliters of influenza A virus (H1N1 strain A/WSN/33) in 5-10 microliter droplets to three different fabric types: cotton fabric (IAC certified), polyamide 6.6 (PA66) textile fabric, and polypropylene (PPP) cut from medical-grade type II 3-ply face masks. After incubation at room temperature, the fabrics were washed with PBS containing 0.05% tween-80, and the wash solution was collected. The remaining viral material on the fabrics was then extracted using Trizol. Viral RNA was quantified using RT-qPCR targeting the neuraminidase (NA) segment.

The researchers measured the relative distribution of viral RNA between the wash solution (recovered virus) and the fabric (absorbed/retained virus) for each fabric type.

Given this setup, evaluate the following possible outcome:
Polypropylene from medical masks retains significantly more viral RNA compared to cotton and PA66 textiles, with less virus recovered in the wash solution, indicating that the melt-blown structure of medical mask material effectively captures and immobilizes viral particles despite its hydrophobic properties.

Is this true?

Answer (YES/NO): NO